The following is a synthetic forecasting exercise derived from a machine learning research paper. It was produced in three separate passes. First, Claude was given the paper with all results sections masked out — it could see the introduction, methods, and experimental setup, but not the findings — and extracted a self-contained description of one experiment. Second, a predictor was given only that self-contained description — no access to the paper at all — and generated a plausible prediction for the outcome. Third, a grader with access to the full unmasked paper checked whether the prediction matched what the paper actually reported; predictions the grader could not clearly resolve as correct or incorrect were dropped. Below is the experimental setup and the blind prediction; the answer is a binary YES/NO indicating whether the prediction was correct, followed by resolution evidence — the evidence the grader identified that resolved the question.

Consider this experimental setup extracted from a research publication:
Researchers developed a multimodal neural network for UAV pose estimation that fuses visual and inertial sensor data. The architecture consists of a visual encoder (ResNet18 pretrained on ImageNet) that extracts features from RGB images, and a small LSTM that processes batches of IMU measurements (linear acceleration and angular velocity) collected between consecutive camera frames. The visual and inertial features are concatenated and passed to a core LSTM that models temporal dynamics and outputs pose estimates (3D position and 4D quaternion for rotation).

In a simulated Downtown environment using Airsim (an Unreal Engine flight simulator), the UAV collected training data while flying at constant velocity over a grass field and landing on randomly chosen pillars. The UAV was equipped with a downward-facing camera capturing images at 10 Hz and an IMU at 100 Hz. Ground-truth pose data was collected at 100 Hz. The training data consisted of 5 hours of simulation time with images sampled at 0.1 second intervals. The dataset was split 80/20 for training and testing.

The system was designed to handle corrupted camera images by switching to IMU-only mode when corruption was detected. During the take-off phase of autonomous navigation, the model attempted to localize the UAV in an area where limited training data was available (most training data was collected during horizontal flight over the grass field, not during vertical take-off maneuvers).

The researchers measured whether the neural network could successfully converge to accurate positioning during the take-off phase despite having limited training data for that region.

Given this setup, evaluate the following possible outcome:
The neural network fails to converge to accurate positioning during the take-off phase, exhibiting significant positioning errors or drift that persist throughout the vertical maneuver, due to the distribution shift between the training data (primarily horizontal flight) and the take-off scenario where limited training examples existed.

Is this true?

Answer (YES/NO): NO